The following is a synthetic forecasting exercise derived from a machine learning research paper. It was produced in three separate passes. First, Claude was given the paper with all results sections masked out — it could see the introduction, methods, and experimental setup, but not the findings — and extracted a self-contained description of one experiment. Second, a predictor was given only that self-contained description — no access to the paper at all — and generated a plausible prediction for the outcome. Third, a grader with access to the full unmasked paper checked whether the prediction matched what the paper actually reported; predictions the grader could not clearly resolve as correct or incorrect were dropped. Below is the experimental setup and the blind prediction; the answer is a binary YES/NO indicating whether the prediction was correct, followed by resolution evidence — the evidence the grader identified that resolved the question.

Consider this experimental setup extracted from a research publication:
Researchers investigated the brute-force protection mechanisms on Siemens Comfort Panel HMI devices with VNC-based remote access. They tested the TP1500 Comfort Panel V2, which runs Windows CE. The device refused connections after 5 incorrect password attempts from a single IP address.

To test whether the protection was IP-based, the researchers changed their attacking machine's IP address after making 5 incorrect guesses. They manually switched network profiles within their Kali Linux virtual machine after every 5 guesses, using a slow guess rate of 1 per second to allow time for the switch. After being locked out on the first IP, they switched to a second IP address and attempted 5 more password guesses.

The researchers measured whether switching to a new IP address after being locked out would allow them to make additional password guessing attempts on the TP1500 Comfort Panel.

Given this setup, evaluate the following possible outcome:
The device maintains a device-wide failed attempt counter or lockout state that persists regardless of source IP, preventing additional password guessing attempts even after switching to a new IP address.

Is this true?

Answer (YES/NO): NO